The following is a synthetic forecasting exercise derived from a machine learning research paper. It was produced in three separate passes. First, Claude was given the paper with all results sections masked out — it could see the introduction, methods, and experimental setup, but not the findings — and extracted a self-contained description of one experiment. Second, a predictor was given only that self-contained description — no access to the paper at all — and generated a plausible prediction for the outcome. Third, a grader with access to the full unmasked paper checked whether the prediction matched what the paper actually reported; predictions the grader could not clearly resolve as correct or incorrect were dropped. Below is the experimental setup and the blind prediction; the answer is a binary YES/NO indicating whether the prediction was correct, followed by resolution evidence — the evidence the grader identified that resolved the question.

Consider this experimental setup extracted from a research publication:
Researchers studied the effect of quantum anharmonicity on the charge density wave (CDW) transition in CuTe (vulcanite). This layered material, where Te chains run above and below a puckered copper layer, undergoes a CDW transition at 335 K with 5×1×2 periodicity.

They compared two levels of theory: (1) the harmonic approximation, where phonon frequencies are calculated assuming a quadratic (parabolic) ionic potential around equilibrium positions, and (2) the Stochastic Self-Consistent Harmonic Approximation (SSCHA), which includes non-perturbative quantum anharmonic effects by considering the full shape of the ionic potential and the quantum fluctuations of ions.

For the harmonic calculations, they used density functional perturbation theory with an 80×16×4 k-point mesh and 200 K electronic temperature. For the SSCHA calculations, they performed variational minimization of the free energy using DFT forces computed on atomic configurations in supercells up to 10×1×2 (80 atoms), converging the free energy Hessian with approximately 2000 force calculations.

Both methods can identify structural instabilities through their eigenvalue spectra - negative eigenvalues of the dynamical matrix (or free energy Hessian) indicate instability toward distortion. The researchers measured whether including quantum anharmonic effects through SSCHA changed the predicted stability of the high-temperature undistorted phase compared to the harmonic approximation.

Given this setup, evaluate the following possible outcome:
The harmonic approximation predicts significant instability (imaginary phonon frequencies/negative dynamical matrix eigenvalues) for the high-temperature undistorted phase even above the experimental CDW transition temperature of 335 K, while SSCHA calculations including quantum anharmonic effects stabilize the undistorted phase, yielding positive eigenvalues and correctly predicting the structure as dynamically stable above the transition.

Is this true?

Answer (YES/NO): NO